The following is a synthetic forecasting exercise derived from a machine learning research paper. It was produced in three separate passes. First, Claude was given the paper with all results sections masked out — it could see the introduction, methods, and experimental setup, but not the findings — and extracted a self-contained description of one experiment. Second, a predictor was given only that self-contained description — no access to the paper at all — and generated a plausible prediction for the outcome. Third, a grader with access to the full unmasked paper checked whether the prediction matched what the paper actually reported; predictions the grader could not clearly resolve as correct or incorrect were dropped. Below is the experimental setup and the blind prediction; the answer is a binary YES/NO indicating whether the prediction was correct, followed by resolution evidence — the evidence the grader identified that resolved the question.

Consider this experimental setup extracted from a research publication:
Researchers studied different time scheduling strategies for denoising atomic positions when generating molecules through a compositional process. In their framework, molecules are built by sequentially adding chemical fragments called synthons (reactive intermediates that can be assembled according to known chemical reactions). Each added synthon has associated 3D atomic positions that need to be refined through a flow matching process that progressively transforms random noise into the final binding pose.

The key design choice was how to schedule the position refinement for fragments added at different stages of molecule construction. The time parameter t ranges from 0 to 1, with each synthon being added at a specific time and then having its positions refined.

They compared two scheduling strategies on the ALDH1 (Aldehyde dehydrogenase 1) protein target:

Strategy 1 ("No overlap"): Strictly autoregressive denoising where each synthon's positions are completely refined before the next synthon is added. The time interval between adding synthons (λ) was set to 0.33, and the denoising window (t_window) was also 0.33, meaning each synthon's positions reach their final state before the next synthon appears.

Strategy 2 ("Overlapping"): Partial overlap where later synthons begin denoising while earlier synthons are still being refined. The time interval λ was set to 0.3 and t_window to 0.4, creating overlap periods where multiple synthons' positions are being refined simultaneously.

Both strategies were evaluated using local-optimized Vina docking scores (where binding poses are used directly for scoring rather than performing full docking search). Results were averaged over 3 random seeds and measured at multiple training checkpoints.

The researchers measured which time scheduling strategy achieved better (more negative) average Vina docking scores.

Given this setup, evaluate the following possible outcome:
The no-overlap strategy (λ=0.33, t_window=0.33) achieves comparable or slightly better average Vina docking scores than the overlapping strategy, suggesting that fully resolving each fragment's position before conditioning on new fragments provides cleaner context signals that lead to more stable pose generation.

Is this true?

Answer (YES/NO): NO